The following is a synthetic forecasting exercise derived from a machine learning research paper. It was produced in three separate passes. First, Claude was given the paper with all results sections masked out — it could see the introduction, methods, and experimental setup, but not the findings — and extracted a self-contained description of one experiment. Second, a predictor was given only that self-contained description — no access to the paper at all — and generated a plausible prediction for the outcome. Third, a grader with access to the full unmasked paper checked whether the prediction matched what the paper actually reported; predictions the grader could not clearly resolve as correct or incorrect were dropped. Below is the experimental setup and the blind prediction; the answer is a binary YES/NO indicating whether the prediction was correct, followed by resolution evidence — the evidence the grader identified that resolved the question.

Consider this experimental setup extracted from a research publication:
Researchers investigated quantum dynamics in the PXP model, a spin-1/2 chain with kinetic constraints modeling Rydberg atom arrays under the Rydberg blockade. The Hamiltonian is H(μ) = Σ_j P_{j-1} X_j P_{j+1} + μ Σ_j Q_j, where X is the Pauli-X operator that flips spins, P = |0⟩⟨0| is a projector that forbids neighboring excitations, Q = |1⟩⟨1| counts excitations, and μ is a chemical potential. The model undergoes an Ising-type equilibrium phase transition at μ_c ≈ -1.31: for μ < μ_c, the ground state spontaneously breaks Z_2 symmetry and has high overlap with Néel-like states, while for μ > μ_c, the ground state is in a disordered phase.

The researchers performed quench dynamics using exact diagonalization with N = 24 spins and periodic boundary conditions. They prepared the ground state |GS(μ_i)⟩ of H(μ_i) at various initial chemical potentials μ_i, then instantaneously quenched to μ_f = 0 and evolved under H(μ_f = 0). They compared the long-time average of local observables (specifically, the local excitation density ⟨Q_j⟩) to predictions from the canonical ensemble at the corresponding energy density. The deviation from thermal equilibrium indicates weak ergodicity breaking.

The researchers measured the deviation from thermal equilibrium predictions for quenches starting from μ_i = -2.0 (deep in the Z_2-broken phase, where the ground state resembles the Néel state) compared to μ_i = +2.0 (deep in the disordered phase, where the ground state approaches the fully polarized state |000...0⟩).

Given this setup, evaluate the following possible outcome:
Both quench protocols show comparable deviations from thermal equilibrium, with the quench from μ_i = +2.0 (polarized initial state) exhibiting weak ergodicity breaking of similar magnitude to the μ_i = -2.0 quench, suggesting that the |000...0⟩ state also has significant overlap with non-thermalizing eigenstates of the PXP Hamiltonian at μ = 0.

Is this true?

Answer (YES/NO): NO